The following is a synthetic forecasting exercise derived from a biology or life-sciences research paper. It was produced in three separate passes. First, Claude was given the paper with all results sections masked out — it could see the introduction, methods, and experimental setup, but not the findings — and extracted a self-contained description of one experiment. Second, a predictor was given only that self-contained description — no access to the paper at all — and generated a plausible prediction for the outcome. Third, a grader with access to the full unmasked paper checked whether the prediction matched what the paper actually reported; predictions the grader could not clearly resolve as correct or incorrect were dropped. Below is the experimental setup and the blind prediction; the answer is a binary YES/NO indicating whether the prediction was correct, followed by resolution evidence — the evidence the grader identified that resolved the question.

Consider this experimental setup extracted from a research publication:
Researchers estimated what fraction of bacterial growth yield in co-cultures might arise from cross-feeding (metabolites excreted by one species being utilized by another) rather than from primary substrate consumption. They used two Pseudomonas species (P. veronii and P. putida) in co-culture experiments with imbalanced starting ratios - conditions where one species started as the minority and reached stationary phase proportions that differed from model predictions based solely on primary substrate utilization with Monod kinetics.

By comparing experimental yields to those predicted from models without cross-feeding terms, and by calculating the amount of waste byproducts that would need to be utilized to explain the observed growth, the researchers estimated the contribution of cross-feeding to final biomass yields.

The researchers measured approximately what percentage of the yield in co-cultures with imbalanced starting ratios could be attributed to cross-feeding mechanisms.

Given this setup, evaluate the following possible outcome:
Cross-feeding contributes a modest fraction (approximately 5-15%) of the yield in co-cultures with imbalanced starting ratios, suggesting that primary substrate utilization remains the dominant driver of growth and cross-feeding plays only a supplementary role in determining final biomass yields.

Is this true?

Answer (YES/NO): NO